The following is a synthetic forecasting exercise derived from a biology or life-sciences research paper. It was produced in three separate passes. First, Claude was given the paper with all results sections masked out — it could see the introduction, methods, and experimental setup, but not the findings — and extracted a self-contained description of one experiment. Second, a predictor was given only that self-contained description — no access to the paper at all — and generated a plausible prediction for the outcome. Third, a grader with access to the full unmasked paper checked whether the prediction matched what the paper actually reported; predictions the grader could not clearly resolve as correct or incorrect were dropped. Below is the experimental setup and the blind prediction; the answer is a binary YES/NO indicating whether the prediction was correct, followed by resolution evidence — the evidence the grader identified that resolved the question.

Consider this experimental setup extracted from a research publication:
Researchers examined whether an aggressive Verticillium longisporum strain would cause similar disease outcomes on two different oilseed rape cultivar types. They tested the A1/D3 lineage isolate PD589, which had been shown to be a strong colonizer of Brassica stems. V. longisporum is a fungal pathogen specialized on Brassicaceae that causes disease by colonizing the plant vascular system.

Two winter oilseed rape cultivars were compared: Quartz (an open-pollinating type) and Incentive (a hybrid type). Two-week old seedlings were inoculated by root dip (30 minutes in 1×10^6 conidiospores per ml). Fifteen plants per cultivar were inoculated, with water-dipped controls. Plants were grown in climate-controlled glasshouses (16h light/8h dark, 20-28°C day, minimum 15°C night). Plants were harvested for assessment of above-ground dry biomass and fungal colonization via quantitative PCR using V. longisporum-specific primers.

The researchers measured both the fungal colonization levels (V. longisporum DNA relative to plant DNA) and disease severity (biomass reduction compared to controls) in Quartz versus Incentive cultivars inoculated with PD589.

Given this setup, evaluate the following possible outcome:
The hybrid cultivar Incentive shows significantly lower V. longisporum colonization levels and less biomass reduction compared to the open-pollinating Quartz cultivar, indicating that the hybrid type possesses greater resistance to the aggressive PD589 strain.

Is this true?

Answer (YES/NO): NO